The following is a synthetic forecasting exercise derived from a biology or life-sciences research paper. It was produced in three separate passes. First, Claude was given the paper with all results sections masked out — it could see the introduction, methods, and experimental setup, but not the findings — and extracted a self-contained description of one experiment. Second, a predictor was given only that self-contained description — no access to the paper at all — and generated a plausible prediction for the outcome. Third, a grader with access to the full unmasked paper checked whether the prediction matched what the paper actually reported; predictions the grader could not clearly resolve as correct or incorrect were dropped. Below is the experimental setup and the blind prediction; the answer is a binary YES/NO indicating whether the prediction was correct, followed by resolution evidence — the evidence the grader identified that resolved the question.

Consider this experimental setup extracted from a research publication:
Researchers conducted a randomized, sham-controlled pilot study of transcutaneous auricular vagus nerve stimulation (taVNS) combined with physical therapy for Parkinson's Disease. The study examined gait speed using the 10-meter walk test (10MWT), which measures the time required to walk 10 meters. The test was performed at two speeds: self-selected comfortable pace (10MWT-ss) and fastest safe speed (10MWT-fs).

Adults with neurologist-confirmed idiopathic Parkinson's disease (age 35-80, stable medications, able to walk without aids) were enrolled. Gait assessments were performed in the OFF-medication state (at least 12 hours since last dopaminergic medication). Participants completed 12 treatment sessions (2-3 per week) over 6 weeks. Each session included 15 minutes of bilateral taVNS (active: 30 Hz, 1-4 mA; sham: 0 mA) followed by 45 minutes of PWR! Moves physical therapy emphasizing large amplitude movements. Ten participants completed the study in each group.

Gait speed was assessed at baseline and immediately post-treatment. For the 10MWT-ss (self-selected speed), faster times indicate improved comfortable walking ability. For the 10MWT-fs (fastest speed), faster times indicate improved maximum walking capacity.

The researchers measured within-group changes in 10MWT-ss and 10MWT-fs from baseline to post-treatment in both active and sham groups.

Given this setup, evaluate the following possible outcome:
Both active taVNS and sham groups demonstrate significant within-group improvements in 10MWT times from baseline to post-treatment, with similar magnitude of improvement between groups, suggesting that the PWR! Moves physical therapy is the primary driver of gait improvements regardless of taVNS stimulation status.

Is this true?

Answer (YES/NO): NO